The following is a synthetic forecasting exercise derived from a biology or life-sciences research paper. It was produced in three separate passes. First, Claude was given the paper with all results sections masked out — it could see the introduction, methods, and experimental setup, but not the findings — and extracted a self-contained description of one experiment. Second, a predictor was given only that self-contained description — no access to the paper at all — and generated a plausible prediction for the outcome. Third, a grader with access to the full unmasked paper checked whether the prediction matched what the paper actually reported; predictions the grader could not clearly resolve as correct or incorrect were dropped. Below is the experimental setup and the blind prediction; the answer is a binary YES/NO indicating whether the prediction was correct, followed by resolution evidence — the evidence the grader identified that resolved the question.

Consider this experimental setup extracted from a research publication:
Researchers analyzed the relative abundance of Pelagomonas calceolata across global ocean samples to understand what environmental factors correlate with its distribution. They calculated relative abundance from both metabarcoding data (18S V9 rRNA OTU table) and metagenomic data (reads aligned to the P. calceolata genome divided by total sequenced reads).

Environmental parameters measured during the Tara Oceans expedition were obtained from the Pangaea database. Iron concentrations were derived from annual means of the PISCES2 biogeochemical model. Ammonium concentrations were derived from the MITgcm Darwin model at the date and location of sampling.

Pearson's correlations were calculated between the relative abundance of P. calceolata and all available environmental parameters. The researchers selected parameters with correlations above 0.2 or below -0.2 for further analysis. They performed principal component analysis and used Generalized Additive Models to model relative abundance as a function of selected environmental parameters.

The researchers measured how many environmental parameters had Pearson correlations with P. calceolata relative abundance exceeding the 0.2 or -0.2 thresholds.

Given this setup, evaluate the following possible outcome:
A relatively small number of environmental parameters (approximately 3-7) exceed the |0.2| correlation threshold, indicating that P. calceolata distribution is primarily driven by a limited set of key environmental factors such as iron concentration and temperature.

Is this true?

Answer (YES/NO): NO